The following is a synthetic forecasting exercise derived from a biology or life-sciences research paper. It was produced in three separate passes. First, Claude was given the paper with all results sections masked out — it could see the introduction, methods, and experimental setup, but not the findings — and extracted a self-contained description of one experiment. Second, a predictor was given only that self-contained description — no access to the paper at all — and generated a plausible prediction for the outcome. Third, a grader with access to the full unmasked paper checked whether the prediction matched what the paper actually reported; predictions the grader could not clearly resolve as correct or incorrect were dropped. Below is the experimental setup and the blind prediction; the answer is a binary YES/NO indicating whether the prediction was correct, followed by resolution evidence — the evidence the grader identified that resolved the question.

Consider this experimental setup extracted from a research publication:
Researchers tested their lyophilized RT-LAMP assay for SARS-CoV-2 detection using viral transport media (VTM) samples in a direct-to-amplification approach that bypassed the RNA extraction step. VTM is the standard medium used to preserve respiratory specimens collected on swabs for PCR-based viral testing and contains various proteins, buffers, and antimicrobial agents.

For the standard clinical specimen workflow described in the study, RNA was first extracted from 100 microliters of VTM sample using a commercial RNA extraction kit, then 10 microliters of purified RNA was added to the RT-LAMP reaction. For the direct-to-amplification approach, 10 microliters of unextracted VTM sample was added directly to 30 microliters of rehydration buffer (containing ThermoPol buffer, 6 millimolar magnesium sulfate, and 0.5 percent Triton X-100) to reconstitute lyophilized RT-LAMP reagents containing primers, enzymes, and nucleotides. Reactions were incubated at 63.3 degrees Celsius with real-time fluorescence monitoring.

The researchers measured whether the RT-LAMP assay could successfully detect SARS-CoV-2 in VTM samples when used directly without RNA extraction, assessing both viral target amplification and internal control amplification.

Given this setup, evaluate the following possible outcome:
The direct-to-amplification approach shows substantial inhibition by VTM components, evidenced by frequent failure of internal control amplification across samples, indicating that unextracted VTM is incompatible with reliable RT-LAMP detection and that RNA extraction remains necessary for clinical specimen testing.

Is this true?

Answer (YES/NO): NO